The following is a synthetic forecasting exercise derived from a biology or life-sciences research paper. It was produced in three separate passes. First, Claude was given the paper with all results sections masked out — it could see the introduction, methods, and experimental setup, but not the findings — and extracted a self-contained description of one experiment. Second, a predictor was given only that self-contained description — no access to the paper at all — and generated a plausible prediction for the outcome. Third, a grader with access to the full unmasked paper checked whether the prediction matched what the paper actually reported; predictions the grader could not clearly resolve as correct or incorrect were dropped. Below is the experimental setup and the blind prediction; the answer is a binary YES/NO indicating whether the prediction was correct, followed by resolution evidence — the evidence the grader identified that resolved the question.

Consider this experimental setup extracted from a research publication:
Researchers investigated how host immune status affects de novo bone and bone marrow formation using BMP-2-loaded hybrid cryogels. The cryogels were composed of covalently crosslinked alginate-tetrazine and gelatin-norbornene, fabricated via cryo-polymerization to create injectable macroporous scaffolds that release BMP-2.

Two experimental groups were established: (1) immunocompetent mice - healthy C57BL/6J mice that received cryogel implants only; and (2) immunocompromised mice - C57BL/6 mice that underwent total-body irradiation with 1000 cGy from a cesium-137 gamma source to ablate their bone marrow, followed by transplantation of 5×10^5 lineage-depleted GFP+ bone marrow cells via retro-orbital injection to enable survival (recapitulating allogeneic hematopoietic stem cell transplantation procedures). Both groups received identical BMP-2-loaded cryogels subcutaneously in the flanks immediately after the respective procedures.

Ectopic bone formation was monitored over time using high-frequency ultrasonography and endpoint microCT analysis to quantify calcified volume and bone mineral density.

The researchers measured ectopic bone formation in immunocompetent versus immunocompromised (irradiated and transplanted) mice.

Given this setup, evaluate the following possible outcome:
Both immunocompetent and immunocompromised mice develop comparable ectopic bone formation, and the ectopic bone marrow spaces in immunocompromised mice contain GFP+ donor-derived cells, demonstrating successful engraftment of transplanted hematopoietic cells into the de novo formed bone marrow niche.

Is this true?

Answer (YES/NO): NO